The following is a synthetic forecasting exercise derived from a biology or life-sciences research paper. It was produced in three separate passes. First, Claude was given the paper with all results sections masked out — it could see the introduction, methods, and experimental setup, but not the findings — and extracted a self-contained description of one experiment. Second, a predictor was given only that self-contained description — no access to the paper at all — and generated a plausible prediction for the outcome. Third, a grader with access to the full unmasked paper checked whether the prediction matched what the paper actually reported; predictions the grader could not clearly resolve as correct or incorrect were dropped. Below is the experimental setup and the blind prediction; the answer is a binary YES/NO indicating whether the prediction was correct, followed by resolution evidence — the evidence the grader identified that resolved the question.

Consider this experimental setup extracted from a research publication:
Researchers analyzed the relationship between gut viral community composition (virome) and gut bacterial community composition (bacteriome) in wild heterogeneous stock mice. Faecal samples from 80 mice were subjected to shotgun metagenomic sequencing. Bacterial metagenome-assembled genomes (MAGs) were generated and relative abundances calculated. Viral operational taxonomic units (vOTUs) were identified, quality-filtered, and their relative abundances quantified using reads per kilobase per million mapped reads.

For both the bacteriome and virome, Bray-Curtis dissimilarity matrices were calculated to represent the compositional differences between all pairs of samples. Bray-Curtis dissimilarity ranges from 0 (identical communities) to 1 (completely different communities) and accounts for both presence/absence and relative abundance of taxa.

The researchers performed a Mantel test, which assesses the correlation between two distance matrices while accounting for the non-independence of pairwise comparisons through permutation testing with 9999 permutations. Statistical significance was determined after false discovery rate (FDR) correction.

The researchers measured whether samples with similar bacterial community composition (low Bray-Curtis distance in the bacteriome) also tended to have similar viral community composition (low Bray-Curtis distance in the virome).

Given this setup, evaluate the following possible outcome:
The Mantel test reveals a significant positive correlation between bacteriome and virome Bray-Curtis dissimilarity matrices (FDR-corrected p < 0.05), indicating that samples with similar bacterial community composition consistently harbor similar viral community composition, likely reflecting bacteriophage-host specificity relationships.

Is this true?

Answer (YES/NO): YES